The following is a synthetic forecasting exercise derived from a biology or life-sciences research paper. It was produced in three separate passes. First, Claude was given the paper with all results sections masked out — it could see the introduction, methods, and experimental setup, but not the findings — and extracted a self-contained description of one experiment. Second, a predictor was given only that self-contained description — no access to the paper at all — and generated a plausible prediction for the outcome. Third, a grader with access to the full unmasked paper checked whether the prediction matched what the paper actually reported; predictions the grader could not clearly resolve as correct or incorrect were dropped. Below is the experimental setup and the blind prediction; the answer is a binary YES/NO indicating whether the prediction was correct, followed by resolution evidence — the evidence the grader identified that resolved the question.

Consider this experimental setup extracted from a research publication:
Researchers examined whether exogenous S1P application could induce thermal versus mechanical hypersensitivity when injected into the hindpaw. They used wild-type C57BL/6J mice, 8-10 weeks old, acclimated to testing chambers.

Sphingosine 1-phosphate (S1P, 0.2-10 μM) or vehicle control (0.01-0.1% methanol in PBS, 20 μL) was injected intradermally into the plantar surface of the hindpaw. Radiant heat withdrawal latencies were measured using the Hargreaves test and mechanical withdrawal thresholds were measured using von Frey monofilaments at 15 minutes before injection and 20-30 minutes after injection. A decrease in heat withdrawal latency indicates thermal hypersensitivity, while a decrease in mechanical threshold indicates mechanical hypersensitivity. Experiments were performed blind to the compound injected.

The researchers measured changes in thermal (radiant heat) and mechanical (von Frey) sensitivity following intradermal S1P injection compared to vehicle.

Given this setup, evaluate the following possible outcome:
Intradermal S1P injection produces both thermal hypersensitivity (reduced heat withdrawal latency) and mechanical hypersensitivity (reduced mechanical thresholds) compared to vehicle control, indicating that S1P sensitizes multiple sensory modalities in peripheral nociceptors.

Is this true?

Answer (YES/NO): NO